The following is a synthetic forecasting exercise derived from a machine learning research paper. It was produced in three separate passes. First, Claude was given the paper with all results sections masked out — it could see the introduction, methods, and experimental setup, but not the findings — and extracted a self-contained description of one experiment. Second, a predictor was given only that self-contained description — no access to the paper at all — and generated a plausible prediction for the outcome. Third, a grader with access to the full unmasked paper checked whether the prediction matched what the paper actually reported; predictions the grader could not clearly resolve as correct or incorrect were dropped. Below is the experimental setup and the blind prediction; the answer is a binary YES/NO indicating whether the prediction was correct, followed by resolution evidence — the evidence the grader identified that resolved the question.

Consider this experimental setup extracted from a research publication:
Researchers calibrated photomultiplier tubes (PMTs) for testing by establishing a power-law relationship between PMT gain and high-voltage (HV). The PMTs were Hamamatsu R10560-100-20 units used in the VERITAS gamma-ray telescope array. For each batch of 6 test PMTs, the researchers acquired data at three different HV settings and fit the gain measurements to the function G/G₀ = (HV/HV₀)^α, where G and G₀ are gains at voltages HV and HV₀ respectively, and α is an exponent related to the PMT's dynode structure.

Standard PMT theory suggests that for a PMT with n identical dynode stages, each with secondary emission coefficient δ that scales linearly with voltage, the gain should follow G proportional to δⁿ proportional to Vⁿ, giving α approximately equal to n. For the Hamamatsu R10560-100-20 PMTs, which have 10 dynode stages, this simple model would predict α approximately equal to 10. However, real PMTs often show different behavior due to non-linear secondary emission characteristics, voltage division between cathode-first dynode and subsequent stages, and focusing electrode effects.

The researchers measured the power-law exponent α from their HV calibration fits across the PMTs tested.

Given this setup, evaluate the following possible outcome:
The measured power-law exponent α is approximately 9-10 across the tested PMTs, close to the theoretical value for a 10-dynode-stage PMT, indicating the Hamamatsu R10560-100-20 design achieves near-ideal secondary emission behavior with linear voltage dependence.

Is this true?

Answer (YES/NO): NO